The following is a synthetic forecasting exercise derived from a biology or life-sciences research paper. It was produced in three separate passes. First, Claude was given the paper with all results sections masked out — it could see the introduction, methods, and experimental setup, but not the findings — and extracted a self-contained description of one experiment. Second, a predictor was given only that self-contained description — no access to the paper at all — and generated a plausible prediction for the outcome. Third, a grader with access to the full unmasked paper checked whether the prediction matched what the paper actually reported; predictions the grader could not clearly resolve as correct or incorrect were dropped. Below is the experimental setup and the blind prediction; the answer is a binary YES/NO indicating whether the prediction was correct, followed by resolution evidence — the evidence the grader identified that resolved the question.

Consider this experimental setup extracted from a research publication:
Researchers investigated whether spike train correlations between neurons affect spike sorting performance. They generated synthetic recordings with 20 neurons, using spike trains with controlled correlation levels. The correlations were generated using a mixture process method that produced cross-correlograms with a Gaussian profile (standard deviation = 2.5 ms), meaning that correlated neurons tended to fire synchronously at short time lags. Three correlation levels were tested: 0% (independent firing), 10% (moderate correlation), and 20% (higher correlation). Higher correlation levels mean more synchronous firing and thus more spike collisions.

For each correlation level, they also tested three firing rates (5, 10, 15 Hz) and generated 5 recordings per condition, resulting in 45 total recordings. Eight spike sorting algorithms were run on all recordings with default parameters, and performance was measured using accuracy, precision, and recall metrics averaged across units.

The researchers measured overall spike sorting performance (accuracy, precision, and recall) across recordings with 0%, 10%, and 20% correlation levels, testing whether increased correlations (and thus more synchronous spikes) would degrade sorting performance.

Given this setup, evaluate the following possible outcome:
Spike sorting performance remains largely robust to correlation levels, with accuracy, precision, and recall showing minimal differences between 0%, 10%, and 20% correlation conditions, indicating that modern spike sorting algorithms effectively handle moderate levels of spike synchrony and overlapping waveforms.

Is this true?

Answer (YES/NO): YES